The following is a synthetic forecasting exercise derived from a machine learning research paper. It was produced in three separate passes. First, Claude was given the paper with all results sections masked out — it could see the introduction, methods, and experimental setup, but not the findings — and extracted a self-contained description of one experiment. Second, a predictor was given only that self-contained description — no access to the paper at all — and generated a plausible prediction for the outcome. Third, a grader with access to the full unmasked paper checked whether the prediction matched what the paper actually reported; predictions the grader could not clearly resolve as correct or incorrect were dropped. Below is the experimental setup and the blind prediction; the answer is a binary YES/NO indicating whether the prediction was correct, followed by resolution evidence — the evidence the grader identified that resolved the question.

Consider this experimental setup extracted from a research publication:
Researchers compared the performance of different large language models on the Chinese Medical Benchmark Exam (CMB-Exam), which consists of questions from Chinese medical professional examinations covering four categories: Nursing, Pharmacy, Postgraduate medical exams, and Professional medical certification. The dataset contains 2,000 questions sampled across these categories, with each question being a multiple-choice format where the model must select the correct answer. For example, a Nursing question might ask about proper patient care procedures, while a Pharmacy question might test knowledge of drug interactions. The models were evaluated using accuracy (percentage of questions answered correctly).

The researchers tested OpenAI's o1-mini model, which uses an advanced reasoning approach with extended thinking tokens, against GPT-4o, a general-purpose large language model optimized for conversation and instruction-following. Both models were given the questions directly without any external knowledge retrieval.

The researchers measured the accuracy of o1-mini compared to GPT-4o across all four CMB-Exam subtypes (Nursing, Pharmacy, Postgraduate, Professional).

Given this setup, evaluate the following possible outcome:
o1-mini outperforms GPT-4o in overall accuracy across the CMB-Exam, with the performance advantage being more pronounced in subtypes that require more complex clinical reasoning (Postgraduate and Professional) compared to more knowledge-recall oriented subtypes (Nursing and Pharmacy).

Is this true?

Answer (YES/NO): NO